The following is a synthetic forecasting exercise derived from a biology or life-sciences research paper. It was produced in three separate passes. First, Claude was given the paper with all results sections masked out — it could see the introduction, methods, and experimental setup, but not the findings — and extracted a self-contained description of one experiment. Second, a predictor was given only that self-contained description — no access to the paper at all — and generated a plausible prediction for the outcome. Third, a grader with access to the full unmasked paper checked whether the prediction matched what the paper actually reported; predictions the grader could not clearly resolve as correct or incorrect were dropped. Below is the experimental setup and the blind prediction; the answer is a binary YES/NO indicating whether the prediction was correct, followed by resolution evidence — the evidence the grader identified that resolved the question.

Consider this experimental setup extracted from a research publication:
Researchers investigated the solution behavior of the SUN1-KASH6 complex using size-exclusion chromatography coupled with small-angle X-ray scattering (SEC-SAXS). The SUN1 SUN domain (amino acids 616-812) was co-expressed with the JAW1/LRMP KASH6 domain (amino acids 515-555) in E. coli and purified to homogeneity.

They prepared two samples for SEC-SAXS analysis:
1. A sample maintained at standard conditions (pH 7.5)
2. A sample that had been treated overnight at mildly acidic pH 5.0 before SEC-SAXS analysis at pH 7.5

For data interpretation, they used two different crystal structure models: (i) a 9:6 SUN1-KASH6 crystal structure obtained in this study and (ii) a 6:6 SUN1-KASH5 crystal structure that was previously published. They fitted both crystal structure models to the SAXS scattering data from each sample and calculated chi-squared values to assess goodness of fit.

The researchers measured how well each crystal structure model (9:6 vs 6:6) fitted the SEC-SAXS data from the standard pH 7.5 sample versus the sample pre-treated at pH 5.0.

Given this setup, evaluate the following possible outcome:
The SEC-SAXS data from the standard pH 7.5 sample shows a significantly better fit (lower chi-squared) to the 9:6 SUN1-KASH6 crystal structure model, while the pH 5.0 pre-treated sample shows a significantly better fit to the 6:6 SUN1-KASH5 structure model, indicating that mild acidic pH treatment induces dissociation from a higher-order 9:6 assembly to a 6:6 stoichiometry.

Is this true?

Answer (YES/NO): NO